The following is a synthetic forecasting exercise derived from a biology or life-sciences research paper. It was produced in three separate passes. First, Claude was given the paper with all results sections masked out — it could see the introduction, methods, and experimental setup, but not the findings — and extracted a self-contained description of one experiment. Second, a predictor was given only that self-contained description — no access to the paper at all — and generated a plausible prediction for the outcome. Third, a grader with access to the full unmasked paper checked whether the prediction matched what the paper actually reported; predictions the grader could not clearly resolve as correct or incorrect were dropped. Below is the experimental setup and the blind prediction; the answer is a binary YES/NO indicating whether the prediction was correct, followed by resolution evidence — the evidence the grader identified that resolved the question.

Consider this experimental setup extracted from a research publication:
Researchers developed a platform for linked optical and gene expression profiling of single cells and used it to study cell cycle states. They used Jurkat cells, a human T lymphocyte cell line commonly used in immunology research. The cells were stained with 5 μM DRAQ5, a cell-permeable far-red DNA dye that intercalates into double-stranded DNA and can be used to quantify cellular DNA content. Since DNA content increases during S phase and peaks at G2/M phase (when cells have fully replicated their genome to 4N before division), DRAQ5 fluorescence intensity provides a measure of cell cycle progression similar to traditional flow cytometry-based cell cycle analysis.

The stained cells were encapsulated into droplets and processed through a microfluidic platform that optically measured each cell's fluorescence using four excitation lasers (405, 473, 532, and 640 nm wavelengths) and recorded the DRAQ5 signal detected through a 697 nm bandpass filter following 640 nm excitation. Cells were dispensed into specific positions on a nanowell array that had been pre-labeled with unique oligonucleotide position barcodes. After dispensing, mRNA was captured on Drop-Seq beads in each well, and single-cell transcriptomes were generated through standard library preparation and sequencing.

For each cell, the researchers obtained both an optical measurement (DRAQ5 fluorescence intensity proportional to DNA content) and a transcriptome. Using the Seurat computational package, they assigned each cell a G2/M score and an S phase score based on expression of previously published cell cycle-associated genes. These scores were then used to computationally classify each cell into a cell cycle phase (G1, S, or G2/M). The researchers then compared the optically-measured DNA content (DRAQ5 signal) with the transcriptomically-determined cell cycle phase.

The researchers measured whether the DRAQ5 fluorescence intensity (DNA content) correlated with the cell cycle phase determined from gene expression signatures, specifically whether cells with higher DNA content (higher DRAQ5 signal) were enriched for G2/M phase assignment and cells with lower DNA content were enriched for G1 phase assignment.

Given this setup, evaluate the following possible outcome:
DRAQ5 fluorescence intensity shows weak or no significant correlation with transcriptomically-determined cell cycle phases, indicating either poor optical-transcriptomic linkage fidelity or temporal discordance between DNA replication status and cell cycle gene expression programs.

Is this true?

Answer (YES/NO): NO